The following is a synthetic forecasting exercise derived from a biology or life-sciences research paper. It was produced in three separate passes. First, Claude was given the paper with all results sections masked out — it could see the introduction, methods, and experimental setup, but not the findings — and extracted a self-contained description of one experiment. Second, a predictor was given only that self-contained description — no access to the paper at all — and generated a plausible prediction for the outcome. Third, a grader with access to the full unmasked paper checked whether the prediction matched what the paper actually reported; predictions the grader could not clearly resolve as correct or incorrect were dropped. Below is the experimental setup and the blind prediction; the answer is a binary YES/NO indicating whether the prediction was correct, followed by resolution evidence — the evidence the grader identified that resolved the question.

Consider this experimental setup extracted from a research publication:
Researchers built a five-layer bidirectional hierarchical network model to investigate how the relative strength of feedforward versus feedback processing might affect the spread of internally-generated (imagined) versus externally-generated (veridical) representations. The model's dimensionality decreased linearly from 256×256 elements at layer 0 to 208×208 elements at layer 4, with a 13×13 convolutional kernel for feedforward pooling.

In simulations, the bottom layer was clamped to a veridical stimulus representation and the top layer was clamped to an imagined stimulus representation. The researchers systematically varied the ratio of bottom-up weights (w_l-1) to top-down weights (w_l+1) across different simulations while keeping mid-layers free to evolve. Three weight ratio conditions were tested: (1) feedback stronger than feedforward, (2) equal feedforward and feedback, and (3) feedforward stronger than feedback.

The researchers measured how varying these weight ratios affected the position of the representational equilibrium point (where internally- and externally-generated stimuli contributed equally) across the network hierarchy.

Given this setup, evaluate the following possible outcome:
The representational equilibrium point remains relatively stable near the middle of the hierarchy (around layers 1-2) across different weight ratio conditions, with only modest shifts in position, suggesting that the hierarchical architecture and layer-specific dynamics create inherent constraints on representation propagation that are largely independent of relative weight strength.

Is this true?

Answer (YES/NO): NO